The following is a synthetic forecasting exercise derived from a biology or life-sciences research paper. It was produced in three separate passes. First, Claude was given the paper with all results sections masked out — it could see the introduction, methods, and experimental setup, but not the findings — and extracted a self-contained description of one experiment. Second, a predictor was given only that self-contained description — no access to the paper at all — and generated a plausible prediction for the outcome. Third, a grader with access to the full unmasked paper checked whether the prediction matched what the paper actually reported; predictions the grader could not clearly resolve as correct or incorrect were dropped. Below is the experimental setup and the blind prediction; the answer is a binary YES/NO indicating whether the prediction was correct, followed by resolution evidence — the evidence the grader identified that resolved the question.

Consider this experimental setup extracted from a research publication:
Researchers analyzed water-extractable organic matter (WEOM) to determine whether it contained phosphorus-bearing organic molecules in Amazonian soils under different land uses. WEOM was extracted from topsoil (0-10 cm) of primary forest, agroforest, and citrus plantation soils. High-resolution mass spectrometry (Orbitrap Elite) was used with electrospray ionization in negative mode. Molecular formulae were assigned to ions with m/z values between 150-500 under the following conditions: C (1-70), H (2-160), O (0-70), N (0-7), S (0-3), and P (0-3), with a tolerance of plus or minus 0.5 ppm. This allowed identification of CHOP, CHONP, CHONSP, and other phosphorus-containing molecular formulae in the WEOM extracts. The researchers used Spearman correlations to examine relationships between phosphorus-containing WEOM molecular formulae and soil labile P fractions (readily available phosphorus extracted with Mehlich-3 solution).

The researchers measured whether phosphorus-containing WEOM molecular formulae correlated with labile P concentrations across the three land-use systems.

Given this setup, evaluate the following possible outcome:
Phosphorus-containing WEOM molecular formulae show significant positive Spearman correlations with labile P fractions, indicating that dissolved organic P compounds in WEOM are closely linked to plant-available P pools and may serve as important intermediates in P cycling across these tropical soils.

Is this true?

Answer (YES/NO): NO